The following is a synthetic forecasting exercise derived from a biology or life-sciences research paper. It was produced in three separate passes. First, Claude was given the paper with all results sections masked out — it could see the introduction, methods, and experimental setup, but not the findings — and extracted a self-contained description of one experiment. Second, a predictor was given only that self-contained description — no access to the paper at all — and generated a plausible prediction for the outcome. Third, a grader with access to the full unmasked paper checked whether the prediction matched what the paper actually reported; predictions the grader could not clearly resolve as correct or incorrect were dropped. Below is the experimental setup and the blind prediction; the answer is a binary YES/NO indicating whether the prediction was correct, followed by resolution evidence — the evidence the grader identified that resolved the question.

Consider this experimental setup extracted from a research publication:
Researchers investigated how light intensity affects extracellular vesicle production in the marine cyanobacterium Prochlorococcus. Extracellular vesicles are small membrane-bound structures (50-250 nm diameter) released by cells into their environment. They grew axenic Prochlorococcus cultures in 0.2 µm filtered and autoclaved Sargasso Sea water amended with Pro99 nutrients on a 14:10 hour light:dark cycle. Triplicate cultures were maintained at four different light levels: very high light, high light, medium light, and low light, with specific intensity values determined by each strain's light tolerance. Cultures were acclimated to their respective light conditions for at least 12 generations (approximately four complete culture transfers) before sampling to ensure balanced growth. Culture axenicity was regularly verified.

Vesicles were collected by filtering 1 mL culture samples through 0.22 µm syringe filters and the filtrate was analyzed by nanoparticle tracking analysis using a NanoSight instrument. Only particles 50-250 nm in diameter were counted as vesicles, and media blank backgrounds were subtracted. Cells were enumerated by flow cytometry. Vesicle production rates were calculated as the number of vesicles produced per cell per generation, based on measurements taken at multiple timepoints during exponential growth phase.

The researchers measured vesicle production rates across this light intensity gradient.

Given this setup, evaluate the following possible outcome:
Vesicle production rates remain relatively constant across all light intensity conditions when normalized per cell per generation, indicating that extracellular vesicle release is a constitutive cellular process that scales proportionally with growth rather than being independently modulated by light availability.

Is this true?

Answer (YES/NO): NO